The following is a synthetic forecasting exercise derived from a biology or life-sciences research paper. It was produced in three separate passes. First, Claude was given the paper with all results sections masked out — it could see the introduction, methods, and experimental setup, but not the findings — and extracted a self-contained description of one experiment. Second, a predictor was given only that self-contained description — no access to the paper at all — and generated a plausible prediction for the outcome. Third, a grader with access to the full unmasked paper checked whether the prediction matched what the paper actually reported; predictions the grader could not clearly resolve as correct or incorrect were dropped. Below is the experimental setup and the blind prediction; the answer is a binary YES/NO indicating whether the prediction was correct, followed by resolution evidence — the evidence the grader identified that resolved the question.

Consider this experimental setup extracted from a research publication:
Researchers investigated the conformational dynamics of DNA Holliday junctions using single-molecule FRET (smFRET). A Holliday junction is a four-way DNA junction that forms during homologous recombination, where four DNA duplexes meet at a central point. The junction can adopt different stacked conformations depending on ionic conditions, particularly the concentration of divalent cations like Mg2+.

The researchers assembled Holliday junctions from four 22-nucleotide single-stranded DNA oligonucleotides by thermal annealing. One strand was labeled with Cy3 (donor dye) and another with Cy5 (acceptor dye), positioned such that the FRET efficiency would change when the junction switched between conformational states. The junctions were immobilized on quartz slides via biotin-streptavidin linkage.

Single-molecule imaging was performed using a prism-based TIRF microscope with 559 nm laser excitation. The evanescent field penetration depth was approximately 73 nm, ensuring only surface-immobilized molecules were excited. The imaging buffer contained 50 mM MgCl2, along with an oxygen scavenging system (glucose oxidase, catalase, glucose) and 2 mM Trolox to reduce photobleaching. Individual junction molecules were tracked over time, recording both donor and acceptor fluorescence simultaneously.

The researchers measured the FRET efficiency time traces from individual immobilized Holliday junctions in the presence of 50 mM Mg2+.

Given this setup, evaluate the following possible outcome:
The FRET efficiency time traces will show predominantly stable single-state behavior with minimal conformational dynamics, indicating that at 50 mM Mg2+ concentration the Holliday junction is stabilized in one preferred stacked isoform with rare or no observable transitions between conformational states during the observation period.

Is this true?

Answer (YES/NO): NO